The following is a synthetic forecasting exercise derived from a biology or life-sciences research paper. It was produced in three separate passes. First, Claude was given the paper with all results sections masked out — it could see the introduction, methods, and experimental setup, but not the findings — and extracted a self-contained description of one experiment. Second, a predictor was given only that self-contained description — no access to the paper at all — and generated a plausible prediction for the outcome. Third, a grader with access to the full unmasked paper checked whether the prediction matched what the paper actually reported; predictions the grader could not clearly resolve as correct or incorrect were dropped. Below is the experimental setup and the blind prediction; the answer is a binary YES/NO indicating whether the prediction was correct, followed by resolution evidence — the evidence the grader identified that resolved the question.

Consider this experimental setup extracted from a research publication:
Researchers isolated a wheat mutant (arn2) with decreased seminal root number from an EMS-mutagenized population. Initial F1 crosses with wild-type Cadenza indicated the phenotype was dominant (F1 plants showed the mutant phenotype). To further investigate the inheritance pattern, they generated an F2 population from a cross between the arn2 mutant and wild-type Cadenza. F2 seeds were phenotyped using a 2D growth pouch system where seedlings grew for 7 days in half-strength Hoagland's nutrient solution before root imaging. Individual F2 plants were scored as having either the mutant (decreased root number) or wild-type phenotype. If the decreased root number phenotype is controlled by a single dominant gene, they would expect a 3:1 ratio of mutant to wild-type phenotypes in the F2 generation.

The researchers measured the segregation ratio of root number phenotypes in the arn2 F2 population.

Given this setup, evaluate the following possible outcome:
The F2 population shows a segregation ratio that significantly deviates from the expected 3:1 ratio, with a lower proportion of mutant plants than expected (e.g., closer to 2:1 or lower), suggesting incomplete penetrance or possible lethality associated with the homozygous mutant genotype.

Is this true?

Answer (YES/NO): NO